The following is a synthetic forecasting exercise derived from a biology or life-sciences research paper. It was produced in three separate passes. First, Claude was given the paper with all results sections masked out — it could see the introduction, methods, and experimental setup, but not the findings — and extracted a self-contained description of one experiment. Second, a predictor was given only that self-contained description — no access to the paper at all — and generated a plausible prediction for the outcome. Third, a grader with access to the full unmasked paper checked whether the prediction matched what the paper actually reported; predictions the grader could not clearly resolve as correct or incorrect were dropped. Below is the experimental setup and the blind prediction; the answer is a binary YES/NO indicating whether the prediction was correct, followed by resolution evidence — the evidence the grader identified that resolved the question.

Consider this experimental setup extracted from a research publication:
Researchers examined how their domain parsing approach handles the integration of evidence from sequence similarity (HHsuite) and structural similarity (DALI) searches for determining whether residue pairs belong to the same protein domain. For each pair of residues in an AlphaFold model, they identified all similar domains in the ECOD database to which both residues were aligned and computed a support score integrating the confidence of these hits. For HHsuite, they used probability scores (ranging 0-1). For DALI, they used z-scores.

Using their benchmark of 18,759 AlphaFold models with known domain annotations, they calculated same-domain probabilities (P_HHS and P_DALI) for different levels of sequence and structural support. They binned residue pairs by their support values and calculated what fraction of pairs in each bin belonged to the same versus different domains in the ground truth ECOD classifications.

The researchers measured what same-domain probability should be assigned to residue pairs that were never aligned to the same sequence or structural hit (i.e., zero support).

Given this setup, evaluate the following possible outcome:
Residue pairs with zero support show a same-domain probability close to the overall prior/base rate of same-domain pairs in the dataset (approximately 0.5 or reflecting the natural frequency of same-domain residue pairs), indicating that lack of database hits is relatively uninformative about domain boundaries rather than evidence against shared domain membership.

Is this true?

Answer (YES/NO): YES